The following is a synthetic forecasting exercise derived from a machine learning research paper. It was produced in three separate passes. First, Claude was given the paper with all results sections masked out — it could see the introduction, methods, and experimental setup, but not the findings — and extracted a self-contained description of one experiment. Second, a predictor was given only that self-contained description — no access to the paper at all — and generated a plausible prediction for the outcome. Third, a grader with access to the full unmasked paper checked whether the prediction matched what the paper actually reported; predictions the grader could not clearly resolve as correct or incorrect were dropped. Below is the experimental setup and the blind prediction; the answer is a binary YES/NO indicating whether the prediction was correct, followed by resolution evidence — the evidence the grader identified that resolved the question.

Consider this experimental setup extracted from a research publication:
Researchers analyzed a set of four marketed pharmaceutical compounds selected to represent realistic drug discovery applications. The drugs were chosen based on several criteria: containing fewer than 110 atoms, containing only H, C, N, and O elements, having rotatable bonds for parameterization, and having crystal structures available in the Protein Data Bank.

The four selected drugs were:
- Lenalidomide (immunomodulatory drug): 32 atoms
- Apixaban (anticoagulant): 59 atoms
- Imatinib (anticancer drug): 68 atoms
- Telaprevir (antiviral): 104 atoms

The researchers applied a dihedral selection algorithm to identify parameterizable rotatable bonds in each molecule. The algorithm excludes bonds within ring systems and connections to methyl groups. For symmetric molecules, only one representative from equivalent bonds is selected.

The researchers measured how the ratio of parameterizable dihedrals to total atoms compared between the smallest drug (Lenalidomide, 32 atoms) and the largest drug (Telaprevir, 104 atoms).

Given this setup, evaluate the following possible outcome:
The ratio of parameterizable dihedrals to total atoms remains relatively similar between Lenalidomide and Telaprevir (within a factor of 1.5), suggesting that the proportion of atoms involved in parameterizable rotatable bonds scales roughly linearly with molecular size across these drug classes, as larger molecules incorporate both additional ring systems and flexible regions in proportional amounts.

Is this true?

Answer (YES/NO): NO